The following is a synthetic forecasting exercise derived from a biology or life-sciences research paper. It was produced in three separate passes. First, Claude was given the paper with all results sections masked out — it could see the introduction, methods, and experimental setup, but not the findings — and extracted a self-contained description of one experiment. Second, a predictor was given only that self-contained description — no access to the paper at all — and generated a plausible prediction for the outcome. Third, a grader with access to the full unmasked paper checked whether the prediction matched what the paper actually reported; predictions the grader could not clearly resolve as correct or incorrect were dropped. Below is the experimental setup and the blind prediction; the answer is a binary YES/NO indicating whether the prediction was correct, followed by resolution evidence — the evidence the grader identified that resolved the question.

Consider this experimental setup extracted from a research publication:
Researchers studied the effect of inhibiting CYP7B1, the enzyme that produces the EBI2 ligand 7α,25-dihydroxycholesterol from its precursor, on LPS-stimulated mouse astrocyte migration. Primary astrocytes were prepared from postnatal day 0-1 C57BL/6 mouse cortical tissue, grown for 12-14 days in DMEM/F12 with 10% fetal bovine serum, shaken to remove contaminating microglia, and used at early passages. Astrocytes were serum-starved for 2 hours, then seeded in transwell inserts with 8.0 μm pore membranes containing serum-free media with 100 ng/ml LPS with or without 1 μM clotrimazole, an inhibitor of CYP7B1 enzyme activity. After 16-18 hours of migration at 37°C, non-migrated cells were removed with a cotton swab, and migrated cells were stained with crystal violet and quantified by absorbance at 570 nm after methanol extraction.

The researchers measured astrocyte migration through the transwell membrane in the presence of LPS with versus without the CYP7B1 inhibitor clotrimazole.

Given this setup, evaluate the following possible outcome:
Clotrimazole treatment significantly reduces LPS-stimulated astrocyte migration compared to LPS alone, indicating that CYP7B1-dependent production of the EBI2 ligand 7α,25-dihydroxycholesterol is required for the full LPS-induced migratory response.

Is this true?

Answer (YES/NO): YES